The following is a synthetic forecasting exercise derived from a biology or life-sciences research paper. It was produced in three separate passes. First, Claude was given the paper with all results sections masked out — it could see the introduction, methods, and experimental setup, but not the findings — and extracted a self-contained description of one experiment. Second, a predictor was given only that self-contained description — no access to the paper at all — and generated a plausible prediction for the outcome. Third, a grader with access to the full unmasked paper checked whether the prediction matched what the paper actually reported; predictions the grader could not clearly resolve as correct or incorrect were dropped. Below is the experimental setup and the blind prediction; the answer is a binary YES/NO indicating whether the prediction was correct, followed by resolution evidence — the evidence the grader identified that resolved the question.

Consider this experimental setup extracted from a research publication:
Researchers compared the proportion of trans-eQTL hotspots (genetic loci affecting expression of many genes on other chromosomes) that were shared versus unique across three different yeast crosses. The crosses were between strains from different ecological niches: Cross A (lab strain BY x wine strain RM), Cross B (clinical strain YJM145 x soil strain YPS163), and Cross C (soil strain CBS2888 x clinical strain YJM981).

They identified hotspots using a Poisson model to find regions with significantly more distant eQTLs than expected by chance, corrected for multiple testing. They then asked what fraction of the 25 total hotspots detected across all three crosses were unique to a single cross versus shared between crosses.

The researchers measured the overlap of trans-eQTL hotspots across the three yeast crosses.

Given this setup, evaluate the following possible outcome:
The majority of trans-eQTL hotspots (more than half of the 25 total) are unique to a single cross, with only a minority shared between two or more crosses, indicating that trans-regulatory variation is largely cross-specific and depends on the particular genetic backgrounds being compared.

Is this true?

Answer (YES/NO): YES